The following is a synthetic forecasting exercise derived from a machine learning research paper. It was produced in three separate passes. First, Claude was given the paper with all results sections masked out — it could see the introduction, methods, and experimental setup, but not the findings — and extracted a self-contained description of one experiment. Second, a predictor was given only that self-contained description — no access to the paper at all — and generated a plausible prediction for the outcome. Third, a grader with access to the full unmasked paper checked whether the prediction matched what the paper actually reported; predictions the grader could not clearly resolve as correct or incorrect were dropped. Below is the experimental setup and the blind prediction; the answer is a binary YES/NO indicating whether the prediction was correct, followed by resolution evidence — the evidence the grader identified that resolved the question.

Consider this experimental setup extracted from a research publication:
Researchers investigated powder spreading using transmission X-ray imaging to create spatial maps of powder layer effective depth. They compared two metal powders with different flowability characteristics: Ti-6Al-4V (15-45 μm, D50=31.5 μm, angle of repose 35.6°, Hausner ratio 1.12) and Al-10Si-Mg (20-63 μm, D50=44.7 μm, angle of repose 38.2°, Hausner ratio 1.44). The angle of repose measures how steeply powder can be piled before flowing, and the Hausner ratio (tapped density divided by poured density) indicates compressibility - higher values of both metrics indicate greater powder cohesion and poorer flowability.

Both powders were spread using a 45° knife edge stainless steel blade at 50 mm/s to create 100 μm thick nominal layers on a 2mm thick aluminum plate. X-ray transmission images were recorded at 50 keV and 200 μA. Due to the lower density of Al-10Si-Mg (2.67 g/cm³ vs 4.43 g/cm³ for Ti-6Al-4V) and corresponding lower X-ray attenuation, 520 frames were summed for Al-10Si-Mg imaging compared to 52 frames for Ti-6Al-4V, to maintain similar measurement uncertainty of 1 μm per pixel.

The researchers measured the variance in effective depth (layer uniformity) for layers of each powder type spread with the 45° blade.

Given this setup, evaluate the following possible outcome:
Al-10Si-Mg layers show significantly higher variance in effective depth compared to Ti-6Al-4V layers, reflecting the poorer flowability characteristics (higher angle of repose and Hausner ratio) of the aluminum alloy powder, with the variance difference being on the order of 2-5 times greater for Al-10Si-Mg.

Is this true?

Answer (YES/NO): YES